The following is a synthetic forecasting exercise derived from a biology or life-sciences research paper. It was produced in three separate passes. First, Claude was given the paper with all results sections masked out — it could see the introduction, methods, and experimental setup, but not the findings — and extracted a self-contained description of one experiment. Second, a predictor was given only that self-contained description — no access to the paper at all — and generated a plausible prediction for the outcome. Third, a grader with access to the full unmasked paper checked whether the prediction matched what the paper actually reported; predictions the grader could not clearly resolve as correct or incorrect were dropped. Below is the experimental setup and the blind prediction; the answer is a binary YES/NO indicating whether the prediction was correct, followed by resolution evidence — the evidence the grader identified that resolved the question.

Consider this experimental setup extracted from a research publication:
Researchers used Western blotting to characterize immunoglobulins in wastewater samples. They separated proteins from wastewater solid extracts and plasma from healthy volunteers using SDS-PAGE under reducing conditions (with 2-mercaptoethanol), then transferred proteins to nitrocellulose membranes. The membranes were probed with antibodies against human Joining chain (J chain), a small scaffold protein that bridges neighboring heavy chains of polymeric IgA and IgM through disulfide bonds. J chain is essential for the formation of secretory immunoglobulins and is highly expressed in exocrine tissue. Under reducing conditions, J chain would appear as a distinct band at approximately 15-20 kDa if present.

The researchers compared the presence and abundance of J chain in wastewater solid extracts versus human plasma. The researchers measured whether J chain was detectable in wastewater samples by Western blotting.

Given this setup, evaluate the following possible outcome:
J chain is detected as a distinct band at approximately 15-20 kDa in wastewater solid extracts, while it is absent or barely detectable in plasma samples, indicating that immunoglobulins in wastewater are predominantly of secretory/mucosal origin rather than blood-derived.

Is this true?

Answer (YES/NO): NO